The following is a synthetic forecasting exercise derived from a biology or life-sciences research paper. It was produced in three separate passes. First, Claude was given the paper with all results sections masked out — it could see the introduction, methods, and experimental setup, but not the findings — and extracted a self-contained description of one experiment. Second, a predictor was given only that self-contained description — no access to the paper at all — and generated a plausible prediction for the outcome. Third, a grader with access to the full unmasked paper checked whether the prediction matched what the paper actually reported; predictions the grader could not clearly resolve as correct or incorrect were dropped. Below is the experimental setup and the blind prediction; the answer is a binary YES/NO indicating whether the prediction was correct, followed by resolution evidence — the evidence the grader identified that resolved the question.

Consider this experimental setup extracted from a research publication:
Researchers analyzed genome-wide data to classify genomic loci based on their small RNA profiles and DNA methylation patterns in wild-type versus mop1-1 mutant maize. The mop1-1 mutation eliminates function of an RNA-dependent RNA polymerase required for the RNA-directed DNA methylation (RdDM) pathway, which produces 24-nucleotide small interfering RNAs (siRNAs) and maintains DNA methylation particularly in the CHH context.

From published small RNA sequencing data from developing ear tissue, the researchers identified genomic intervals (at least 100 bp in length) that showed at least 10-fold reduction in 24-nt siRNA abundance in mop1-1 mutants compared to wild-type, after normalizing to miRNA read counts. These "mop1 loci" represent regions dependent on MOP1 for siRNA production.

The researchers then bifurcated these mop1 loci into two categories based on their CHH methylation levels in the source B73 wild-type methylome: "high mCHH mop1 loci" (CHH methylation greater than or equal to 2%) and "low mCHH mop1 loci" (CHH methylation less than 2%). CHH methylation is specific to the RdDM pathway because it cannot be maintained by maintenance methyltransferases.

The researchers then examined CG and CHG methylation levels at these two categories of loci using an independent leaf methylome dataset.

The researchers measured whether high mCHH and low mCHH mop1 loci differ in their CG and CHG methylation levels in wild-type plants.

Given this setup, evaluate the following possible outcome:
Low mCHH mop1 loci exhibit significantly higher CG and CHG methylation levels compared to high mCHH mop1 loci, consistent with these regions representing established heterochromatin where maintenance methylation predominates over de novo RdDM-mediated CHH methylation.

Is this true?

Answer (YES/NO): NO